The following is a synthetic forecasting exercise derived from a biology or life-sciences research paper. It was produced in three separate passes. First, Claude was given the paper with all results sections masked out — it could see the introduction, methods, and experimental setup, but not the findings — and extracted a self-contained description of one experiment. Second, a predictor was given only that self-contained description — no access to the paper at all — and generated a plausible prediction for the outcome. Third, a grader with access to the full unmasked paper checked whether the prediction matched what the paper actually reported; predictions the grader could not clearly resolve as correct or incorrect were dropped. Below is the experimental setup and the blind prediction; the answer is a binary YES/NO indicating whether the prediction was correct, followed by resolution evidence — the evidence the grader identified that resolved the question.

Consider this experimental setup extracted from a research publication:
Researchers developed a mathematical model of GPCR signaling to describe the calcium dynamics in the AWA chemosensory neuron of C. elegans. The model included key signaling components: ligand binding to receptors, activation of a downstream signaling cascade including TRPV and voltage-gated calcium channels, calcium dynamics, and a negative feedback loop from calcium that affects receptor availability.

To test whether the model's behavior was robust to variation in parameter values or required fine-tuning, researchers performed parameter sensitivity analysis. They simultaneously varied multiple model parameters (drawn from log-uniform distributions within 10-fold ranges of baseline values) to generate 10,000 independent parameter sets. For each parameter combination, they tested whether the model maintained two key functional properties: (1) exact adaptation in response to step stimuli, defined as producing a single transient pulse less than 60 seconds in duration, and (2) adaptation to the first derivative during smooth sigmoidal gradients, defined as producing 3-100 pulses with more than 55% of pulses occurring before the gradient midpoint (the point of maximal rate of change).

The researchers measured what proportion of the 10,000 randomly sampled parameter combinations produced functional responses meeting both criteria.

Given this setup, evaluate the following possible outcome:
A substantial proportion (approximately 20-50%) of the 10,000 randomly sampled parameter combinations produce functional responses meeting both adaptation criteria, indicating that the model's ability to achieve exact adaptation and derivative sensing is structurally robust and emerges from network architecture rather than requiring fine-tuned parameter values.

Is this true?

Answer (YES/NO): NO